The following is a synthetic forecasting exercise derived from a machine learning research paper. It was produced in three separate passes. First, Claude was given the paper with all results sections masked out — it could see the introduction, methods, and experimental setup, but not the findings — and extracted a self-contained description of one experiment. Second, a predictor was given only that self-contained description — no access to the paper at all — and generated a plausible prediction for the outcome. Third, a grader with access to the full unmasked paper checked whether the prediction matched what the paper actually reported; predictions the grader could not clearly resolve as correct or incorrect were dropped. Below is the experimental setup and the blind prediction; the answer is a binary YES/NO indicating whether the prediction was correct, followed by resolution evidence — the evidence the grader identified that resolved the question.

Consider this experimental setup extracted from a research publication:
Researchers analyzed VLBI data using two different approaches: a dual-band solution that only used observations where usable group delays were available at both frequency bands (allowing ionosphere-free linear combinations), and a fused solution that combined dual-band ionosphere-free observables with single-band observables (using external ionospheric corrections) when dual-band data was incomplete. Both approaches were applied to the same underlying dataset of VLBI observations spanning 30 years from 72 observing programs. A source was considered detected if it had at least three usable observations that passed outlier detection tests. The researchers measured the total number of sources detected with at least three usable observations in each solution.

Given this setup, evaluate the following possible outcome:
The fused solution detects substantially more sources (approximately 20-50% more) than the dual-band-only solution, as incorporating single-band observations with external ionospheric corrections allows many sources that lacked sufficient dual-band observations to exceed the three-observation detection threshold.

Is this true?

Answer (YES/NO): YES